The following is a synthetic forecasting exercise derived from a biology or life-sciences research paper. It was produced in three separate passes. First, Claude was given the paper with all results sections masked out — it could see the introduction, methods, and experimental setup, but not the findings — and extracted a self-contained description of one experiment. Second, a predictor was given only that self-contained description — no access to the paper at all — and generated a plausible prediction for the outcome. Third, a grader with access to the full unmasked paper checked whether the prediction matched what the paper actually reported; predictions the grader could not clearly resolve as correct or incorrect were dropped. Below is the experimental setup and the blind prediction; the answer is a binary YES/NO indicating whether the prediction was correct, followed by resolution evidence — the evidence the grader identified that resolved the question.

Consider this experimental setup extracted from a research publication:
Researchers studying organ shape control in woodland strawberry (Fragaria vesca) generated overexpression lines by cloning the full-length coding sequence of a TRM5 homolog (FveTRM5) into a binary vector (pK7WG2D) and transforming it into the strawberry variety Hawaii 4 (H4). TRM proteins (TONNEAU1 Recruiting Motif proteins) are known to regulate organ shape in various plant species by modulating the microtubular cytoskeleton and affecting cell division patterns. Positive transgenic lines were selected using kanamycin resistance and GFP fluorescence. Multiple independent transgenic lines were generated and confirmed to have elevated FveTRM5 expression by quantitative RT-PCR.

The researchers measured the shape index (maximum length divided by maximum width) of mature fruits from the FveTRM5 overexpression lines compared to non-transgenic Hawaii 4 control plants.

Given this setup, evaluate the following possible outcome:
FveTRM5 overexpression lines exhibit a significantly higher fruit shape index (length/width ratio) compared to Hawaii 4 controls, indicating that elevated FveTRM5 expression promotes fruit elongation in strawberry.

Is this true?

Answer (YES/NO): YES